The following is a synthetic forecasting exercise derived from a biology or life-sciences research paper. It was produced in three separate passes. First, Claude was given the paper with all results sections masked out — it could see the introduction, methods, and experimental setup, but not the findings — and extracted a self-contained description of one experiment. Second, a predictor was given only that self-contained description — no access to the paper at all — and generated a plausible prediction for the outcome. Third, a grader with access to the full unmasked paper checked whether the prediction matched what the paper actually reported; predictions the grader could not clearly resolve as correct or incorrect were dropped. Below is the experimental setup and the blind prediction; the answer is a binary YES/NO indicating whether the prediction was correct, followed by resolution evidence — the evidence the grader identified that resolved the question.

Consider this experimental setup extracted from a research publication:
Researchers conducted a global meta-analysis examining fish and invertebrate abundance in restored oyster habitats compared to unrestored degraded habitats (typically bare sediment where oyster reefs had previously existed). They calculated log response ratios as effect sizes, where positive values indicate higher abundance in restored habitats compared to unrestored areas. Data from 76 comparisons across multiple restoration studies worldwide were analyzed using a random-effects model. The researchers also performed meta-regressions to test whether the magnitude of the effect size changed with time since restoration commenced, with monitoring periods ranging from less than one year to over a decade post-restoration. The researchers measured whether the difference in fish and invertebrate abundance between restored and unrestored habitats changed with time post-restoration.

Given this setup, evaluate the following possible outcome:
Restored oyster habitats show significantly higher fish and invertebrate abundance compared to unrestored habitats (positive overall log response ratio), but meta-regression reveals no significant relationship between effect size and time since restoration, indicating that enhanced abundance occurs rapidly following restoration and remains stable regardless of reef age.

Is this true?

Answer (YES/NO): NO